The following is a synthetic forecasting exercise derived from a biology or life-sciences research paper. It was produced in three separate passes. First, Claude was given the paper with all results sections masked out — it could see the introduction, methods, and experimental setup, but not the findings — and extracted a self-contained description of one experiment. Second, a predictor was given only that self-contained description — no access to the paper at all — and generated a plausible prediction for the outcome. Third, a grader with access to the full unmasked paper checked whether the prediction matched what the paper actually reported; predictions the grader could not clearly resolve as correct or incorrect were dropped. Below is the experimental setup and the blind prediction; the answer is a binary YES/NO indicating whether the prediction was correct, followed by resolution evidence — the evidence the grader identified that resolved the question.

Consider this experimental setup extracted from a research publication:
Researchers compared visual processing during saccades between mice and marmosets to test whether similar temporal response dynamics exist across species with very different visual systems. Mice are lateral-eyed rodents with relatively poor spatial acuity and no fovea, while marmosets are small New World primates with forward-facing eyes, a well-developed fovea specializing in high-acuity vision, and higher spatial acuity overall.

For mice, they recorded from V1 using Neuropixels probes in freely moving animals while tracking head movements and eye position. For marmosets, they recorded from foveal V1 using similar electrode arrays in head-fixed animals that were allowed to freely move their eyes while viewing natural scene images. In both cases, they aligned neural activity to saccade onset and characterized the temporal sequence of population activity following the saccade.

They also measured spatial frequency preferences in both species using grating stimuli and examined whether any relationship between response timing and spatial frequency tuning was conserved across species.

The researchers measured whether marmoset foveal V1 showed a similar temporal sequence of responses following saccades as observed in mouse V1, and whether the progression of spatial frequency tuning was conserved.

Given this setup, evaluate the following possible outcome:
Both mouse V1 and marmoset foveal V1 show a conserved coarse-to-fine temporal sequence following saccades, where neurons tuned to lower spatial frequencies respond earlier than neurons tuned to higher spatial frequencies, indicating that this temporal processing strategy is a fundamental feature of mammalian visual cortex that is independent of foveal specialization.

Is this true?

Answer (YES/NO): YES